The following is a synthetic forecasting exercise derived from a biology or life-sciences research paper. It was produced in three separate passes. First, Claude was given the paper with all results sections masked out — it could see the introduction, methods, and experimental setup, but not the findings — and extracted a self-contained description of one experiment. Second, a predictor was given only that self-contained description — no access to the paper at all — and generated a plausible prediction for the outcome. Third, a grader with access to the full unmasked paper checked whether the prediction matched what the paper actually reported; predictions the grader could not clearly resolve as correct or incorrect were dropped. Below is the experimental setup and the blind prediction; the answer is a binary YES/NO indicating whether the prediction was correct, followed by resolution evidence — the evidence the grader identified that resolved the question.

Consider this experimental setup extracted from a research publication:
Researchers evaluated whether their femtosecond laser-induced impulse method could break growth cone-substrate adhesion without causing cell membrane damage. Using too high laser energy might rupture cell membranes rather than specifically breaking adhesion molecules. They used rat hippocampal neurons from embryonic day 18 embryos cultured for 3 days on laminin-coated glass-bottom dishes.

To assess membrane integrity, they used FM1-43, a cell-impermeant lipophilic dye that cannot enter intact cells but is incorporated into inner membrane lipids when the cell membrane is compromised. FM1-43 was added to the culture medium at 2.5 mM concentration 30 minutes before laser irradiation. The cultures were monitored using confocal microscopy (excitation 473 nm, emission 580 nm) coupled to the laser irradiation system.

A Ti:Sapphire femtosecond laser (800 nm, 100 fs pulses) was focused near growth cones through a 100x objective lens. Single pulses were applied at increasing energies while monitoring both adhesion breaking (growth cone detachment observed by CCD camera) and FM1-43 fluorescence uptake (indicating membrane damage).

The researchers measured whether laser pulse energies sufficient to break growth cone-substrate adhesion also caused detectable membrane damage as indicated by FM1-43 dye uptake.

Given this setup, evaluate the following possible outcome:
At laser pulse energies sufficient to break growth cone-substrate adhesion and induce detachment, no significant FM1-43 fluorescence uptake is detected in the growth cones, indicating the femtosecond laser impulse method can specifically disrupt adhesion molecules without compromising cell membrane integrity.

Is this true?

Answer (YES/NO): YES